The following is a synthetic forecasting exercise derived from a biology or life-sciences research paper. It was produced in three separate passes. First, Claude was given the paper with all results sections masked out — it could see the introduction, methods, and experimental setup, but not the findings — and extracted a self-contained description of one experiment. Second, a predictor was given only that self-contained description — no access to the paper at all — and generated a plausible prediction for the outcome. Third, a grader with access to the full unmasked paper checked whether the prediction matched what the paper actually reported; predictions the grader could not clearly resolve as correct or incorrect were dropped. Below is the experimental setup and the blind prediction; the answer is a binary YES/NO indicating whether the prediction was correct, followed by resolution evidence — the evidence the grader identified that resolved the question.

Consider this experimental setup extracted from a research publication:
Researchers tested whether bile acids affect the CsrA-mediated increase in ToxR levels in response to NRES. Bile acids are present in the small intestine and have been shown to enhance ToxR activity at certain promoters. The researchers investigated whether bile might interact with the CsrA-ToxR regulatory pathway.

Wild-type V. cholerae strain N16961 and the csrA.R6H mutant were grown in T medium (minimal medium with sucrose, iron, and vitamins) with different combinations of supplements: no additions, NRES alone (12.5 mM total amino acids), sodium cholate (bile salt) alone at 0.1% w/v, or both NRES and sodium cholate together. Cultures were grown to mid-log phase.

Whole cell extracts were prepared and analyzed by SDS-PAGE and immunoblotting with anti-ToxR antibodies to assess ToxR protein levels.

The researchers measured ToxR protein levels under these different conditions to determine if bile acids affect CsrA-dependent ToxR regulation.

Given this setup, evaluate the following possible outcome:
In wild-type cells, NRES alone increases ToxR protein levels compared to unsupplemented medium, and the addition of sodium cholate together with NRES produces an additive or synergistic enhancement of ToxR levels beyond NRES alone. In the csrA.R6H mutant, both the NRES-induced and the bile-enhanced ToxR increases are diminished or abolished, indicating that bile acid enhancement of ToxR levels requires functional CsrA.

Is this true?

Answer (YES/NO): NO